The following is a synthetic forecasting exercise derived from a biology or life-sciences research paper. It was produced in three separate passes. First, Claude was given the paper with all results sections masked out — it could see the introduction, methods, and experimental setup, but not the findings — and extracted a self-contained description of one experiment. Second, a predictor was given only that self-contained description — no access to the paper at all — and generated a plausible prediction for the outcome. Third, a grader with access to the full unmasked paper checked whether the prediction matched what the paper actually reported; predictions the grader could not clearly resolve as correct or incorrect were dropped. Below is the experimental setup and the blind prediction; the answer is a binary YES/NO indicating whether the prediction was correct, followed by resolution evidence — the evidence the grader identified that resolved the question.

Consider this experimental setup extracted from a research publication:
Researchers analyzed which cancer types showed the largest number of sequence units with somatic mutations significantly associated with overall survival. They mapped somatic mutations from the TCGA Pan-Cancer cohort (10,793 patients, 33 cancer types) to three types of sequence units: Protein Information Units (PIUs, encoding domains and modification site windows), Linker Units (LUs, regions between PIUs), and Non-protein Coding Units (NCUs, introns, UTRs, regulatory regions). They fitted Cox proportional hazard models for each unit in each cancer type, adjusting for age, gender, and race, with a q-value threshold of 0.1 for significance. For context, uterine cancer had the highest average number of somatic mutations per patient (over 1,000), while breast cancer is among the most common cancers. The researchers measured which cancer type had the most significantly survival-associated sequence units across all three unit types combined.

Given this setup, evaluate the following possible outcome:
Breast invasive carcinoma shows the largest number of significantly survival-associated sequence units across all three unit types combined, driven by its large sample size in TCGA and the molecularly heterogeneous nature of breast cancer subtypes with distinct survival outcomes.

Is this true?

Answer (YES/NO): YES